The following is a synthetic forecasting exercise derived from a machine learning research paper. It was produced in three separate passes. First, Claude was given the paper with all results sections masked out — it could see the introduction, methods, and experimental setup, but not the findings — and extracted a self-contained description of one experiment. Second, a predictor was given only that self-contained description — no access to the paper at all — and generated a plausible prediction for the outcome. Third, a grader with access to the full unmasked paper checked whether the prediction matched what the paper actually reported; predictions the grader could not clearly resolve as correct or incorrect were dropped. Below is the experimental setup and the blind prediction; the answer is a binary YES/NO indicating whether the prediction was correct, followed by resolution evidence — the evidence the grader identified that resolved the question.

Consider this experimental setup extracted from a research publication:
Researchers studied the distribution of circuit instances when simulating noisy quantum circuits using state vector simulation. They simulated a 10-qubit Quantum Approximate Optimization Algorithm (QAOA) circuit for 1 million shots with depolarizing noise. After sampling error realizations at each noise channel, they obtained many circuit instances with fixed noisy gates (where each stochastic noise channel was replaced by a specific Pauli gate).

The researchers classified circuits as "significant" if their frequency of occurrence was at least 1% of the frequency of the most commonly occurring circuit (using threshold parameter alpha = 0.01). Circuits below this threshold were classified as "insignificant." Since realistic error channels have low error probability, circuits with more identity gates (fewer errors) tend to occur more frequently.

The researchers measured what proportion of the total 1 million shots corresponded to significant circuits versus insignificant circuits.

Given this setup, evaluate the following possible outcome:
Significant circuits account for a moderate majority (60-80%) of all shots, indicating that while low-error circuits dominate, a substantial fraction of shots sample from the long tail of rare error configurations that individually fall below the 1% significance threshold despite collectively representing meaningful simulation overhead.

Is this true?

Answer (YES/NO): NO